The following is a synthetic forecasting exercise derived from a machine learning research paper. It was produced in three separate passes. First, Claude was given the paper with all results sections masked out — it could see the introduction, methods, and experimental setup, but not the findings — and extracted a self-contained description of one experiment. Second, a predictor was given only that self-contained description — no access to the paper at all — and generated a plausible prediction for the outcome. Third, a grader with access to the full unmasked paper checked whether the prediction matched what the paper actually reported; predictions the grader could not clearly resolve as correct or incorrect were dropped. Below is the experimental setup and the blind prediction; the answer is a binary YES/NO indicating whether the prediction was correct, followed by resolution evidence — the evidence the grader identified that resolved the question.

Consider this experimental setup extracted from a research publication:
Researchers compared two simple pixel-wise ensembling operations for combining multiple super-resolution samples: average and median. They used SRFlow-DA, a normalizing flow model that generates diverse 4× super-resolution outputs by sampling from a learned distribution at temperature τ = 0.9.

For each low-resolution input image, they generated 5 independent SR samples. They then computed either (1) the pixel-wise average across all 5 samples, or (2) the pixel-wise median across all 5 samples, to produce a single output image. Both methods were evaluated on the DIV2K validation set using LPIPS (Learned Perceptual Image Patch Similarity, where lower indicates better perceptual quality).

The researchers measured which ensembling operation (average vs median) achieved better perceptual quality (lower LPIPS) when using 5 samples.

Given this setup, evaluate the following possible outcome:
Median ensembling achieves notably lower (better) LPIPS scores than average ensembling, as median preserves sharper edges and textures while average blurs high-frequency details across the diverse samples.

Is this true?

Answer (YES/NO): NO